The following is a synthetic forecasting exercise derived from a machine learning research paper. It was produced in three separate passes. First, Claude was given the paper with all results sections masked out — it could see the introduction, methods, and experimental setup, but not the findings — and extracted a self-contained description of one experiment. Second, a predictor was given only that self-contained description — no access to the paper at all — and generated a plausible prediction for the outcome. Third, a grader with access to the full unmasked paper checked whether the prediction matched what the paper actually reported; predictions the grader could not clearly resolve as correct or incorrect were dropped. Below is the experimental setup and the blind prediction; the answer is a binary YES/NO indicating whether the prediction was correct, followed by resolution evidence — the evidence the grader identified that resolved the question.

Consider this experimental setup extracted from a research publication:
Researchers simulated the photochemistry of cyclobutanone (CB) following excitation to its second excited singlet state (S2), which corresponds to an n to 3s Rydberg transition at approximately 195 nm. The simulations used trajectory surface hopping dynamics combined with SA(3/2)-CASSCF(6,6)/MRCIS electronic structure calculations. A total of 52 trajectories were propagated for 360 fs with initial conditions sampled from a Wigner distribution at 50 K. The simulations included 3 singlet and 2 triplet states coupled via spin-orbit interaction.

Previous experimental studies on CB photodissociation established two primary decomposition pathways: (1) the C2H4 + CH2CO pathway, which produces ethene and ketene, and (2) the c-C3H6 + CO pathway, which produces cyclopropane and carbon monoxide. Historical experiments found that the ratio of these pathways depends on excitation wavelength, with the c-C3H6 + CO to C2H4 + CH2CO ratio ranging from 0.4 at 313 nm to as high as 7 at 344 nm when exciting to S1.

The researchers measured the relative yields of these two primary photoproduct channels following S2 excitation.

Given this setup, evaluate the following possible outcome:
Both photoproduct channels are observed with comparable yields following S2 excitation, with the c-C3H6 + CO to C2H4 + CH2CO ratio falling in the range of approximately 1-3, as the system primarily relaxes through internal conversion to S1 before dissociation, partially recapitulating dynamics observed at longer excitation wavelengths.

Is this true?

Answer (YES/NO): NO